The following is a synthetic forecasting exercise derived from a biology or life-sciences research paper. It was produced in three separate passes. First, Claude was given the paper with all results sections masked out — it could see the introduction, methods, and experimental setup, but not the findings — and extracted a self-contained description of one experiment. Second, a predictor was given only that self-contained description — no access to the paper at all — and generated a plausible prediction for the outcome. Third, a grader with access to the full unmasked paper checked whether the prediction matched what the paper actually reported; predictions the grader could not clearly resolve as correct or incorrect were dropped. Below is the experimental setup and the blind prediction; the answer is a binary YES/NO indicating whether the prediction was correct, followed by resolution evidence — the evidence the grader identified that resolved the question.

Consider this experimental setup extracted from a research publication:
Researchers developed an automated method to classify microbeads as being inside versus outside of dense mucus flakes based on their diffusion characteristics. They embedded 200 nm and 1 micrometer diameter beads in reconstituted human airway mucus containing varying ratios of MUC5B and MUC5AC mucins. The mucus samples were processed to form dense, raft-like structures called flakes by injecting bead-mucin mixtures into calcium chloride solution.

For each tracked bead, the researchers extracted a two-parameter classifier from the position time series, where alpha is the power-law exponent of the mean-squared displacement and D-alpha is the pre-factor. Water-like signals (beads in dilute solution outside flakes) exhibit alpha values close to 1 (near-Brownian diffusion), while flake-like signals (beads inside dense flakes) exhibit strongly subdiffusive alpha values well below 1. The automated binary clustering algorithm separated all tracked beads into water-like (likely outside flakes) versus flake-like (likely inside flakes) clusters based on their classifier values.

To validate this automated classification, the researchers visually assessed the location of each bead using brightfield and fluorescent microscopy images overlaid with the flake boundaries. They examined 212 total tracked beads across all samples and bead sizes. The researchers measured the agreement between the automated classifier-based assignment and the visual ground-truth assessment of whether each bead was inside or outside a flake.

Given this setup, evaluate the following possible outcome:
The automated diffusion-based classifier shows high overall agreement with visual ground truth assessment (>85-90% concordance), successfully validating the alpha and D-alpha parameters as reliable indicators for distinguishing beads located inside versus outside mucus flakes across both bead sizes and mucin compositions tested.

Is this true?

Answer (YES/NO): YES